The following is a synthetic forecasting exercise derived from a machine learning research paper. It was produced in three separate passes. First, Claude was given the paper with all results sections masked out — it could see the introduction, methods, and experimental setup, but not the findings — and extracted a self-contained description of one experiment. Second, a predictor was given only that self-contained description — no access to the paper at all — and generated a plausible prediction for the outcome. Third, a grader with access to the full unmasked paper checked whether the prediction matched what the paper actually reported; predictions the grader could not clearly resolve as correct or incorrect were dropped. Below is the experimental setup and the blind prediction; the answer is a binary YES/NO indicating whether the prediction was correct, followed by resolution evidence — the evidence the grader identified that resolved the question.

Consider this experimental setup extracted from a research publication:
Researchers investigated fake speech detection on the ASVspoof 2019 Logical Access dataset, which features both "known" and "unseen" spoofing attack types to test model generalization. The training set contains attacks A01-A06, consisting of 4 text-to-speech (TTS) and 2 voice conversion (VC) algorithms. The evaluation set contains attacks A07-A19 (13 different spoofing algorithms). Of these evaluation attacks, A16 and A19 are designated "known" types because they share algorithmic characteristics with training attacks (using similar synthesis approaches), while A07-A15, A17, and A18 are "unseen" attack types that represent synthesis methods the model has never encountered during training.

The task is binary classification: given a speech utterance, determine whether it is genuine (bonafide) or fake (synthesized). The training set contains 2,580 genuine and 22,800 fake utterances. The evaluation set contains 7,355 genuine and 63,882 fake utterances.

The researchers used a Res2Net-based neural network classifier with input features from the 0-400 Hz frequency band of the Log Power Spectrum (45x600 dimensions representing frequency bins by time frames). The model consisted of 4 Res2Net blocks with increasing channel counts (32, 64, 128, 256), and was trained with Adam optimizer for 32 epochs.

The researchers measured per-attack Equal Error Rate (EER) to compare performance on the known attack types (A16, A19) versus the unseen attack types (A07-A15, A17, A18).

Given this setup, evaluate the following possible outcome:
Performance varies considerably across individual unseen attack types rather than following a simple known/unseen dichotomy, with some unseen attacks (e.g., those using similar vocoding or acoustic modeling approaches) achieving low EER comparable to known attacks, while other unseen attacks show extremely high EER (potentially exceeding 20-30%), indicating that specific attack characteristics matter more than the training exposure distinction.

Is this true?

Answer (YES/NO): NO